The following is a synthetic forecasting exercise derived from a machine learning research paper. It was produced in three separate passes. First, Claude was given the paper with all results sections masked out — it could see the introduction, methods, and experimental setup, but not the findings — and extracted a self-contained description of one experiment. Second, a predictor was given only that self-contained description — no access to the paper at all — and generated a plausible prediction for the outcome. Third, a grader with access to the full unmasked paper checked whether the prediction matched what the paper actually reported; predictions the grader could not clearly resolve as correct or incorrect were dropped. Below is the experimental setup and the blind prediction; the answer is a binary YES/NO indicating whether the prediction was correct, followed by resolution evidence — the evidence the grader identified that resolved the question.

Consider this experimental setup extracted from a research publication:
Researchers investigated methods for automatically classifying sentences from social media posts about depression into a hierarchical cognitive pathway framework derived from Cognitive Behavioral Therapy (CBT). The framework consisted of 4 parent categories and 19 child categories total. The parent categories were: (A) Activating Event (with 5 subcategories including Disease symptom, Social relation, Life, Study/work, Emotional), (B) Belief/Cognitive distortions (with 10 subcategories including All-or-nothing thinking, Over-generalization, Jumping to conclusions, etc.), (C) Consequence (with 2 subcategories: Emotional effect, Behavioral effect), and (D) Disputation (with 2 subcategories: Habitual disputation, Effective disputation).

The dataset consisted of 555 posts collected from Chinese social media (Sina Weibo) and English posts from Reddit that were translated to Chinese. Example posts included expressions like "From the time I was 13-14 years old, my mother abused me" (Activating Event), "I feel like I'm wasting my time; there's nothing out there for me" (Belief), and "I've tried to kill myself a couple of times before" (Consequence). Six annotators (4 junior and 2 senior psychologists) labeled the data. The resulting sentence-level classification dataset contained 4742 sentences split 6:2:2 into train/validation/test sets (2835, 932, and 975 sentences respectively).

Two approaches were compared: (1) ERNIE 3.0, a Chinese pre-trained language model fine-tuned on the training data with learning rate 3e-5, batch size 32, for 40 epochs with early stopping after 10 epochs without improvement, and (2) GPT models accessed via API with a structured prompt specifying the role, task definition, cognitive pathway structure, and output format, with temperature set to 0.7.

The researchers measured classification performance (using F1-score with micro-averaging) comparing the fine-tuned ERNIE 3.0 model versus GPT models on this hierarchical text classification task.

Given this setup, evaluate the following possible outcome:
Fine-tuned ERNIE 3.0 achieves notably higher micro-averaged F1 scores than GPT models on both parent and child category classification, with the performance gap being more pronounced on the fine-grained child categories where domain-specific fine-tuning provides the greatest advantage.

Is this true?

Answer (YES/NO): NO